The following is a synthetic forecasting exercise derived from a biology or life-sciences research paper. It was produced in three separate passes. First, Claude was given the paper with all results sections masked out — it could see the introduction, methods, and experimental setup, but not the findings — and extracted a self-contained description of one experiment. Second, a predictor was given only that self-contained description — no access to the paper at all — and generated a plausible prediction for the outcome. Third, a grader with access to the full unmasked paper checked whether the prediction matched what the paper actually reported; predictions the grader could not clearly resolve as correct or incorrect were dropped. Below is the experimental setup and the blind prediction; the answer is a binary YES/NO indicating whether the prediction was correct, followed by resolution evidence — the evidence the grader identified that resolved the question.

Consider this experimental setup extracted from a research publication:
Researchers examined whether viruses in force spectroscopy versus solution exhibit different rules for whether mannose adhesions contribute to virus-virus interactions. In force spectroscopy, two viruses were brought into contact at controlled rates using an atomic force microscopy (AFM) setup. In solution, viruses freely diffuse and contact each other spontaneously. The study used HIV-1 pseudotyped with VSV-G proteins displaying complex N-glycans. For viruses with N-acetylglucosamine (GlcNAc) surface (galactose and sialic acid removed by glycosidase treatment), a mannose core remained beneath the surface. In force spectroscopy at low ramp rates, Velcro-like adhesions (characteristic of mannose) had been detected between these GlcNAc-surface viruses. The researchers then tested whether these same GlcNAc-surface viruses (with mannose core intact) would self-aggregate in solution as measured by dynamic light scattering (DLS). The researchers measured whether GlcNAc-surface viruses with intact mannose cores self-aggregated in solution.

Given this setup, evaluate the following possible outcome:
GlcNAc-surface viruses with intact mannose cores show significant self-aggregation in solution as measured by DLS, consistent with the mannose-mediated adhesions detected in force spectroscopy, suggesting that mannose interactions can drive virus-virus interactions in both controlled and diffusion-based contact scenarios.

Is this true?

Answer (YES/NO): NO